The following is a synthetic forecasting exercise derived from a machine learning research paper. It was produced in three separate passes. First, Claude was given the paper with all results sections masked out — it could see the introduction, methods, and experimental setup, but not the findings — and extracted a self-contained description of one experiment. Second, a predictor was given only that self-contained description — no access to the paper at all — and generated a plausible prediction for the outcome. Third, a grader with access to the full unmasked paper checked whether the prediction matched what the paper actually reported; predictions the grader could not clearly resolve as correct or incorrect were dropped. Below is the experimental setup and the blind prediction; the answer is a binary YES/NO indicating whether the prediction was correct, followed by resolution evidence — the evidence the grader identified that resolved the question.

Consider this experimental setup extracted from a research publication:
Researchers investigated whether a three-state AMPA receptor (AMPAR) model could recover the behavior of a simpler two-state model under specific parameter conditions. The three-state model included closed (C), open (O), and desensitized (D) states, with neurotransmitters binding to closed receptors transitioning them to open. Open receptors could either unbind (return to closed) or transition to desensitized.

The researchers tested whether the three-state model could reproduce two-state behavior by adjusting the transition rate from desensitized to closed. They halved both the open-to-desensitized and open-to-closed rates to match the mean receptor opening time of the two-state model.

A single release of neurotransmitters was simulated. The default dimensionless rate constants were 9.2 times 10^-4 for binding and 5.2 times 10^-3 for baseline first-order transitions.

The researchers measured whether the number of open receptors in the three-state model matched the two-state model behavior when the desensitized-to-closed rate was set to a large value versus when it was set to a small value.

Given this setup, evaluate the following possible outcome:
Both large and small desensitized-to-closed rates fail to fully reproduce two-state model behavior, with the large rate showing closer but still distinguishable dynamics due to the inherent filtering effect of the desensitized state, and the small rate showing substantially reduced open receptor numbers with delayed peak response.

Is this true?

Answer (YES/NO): NO